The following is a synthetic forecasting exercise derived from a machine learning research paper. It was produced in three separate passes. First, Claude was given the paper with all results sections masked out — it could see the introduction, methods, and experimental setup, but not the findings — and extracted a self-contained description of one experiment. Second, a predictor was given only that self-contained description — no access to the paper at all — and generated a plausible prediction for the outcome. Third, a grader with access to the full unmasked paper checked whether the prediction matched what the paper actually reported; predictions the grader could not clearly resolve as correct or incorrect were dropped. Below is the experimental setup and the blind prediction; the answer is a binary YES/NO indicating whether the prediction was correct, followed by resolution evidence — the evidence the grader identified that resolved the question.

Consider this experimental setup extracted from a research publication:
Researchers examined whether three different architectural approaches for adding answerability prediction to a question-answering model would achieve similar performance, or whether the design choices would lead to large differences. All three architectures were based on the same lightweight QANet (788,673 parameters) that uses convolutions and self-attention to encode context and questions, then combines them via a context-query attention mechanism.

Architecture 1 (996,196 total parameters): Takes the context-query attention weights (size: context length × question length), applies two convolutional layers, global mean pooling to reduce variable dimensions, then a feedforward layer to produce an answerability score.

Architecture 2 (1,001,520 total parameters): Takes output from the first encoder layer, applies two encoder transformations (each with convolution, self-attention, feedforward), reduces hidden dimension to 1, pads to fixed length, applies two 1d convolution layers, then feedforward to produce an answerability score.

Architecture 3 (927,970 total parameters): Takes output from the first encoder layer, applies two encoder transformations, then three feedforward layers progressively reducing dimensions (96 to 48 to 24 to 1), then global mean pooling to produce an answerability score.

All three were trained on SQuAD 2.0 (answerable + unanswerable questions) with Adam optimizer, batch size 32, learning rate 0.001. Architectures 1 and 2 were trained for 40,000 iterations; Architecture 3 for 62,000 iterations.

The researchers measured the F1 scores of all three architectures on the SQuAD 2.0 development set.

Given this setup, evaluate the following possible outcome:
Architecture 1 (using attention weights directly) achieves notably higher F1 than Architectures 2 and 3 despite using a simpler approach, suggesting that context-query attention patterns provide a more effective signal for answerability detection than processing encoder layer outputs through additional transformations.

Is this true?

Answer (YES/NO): NO